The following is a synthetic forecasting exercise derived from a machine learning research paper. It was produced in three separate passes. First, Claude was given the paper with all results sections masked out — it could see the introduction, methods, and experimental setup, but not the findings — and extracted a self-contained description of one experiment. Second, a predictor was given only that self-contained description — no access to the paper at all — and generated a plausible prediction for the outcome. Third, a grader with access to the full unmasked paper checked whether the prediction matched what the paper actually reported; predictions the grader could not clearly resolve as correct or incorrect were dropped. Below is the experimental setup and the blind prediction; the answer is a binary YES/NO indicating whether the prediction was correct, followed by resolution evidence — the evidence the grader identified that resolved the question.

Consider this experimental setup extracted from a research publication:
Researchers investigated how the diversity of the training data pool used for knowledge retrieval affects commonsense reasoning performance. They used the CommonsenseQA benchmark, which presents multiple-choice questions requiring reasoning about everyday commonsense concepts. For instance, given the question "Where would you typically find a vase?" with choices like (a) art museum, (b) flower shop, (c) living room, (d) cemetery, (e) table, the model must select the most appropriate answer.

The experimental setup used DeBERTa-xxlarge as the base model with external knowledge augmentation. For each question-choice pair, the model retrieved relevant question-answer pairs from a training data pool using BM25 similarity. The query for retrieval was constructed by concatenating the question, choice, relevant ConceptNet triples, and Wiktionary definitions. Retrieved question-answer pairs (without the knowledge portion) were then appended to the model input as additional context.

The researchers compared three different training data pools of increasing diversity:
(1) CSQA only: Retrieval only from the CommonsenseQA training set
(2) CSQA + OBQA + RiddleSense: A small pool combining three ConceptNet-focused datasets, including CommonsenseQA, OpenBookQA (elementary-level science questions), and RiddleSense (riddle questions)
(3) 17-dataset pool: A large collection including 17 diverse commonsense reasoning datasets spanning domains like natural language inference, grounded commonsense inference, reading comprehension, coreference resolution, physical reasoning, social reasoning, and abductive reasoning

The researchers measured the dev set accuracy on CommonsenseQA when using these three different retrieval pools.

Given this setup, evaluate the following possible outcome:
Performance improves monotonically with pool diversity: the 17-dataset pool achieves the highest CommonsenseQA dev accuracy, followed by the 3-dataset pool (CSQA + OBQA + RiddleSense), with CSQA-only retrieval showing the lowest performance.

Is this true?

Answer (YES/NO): NO